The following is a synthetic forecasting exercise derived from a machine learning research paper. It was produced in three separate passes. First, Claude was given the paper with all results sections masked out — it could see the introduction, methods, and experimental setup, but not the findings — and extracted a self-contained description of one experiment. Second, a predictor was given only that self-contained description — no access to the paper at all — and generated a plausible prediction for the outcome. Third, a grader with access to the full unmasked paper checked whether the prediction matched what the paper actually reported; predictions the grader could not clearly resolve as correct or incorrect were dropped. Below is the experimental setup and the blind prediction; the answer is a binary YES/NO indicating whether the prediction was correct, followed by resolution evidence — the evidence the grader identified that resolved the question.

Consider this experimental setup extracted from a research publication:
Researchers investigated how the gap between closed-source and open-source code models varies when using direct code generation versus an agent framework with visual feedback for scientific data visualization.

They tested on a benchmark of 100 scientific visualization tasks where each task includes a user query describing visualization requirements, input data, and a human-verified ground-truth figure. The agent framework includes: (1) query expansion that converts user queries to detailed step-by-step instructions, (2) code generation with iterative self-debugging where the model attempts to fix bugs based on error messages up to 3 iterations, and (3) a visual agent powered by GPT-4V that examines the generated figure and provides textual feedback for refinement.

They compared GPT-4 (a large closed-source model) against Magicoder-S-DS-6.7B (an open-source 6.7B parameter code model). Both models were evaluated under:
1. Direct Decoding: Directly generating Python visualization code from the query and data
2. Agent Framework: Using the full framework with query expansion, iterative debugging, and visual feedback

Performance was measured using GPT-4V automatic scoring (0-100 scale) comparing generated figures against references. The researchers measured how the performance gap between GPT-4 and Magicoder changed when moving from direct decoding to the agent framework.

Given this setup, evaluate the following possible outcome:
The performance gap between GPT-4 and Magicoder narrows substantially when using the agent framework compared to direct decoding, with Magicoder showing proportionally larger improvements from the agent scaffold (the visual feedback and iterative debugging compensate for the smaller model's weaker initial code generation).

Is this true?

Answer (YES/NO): NO